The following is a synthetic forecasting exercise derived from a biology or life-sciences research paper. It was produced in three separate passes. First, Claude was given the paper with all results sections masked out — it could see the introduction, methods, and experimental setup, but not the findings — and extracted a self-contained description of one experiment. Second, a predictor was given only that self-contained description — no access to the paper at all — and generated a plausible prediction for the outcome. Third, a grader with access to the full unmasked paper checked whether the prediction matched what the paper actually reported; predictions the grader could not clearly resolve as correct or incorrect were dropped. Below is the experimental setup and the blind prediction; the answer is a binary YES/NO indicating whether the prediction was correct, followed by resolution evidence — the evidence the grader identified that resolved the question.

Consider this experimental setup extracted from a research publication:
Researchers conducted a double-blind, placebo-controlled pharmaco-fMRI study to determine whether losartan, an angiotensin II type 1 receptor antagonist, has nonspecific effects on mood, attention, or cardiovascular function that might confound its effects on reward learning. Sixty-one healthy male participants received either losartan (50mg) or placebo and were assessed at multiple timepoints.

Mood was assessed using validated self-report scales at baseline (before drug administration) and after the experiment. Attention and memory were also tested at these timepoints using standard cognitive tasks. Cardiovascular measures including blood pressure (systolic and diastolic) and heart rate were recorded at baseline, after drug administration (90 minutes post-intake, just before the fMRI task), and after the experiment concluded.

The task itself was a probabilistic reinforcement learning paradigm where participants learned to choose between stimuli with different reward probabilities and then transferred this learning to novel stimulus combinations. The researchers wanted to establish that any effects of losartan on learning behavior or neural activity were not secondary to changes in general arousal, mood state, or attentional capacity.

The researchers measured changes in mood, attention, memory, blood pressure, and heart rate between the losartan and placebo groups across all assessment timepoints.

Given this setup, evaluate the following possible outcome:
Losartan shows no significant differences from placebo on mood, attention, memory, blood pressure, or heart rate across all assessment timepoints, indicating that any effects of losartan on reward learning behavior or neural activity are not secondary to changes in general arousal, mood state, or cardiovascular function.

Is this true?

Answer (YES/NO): YES